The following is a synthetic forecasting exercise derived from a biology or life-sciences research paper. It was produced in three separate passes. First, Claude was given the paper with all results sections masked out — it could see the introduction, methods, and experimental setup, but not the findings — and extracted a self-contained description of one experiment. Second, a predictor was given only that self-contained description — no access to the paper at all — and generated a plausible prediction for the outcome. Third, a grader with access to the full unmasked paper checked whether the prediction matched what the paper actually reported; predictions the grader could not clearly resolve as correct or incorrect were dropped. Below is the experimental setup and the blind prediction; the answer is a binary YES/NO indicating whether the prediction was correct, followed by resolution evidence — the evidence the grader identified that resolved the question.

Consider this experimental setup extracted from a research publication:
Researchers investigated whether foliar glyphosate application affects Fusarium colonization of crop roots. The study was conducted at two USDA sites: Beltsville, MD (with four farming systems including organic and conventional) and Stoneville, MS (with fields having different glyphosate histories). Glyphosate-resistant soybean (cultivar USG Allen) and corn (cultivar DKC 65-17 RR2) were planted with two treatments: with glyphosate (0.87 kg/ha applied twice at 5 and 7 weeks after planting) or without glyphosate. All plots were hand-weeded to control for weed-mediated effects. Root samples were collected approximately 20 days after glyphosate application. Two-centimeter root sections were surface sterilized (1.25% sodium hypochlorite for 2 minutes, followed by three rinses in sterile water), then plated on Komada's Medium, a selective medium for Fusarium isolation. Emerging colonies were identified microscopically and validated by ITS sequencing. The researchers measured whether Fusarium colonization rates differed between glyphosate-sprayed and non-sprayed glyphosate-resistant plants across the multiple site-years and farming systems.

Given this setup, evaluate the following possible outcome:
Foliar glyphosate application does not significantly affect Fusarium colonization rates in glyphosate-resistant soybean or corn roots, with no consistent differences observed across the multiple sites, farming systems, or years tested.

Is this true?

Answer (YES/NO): YES